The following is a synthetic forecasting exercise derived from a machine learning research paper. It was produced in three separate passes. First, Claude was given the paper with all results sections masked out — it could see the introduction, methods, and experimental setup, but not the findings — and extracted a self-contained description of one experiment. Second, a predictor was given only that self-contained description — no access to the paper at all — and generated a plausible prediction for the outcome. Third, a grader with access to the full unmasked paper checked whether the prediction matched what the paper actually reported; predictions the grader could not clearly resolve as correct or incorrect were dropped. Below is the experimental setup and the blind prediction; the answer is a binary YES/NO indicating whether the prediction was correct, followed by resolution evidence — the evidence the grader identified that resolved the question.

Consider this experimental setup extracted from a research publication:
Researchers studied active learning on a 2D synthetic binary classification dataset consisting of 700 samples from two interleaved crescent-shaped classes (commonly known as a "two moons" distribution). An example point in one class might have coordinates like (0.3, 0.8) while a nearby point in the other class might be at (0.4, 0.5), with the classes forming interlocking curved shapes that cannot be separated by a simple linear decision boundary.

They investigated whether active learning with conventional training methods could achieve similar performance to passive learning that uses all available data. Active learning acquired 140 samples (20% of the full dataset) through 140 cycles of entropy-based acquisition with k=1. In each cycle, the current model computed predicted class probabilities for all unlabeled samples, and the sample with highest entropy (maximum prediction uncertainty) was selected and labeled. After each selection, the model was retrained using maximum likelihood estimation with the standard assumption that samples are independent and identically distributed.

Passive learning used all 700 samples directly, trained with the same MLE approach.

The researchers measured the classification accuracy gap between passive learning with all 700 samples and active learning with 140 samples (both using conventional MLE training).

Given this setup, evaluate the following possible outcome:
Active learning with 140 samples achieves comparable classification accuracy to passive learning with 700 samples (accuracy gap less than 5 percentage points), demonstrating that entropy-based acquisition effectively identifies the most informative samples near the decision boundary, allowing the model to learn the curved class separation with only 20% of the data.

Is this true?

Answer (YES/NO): NO